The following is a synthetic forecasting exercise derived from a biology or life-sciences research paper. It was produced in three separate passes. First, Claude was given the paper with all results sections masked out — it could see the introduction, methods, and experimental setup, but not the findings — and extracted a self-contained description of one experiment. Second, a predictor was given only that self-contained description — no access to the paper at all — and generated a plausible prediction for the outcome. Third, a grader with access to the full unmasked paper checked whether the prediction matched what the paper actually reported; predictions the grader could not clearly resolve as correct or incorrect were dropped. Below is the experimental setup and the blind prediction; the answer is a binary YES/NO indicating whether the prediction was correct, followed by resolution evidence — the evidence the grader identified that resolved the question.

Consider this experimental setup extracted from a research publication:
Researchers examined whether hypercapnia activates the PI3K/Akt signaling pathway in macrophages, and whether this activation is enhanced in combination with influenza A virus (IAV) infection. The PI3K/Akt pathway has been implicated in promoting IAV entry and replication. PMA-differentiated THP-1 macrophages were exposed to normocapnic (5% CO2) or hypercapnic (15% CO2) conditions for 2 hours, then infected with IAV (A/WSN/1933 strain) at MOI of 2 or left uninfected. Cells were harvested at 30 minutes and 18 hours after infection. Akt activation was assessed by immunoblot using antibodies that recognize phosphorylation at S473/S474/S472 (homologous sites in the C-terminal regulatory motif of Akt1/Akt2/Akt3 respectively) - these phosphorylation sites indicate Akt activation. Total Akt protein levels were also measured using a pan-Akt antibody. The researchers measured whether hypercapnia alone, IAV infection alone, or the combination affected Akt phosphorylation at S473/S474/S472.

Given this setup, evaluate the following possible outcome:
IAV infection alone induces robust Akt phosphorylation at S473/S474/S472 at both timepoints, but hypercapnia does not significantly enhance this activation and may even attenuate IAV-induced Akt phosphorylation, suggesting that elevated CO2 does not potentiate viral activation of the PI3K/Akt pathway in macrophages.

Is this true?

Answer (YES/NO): NO